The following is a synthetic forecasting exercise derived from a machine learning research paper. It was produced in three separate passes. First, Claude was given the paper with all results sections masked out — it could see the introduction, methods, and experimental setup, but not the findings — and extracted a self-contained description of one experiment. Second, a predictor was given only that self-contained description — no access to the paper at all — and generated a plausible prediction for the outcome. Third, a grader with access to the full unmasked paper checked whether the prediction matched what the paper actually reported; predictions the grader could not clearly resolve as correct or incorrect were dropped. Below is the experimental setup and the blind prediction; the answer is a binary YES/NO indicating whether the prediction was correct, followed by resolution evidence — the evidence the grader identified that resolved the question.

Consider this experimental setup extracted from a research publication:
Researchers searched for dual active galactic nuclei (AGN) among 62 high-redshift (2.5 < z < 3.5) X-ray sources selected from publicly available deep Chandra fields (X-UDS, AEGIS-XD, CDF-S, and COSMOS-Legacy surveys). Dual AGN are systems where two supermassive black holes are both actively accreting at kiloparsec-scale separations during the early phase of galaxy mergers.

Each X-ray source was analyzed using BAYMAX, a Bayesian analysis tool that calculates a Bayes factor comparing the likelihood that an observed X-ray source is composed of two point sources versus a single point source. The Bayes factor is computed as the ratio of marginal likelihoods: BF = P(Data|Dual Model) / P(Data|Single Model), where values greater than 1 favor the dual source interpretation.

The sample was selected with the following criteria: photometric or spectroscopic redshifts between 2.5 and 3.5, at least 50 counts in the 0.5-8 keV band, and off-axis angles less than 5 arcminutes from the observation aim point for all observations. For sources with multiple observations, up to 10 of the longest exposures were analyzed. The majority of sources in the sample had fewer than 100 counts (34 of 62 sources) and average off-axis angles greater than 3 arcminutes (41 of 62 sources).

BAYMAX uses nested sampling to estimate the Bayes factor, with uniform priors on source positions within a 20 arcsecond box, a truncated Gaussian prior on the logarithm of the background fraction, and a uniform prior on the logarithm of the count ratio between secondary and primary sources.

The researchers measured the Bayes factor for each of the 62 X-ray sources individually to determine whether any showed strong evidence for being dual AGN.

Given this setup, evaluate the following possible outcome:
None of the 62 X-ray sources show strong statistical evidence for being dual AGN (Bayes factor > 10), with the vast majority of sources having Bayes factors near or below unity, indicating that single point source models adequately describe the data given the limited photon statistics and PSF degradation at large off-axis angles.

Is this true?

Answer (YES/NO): NO